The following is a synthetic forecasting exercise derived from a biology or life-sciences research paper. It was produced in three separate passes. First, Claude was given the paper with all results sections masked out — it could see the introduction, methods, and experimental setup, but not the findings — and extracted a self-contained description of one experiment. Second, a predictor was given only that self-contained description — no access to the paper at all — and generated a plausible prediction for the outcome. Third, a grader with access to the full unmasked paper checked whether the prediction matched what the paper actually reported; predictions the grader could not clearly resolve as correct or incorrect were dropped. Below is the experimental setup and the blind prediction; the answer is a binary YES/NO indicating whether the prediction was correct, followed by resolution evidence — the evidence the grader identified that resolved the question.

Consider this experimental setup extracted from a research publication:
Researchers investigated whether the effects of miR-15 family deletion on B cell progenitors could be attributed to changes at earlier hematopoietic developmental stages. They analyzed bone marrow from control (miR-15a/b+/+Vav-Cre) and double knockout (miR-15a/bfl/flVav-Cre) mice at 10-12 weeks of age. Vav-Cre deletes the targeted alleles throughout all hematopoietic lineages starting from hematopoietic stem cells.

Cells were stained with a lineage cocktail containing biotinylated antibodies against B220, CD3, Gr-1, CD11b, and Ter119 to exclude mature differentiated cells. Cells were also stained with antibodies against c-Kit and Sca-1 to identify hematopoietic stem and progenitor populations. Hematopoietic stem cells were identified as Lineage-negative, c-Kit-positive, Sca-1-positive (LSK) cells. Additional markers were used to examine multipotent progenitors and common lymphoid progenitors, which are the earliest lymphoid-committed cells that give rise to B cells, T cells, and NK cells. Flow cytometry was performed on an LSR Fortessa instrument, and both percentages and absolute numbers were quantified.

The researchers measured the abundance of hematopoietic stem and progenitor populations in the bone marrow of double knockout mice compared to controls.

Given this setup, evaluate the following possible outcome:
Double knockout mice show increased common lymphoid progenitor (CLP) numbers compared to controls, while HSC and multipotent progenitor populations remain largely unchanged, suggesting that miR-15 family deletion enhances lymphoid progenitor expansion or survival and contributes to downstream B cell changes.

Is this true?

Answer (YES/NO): NO